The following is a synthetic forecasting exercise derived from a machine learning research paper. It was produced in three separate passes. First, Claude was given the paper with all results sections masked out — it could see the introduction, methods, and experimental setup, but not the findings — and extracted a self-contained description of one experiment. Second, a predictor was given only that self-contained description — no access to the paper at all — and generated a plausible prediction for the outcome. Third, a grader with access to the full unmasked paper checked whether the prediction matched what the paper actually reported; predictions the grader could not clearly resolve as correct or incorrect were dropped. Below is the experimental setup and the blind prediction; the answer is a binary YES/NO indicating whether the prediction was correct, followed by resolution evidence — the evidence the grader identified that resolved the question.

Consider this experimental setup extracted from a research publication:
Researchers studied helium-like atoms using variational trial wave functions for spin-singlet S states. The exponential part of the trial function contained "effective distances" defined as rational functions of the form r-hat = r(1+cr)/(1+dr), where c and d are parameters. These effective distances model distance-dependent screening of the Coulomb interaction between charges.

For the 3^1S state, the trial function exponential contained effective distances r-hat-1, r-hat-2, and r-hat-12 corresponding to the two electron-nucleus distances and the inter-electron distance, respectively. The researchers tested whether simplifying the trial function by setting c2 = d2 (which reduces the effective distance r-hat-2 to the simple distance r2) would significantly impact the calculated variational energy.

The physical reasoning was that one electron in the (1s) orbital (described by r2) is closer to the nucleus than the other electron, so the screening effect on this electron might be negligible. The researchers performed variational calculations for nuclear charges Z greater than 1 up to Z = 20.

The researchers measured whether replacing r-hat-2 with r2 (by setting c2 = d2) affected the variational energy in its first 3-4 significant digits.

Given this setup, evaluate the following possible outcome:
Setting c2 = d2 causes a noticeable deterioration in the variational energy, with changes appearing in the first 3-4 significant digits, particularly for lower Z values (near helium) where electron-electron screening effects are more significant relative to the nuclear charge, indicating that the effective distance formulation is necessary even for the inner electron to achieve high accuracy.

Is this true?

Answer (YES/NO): NO